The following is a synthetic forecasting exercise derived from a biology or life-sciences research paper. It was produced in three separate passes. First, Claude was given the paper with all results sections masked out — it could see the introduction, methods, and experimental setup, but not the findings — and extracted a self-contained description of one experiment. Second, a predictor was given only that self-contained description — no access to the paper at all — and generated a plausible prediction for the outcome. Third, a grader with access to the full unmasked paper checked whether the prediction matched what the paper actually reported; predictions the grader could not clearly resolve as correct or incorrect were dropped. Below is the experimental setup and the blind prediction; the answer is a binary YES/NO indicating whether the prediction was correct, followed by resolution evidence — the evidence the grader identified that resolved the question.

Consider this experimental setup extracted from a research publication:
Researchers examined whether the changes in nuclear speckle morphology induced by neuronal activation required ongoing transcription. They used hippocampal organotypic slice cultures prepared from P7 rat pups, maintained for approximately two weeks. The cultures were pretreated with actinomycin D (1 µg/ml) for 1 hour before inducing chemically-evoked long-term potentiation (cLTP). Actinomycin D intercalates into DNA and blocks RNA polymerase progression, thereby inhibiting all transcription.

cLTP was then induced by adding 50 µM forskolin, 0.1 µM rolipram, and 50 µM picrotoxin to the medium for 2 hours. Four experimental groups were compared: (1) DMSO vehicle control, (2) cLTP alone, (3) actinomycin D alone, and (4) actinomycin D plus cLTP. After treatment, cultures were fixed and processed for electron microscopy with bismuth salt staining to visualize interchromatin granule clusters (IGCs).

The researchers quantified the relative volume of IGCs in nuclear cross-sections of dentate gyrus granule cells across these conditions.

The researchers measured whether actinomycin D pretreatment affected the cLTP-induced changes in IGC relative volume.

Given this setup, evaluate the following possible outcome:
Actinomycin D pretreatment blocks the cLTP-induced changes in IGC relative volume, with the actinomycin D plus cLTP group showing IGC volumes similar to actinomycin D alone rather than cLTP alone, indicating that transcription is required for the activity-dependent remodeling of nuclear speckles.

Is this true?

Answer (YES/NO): YES